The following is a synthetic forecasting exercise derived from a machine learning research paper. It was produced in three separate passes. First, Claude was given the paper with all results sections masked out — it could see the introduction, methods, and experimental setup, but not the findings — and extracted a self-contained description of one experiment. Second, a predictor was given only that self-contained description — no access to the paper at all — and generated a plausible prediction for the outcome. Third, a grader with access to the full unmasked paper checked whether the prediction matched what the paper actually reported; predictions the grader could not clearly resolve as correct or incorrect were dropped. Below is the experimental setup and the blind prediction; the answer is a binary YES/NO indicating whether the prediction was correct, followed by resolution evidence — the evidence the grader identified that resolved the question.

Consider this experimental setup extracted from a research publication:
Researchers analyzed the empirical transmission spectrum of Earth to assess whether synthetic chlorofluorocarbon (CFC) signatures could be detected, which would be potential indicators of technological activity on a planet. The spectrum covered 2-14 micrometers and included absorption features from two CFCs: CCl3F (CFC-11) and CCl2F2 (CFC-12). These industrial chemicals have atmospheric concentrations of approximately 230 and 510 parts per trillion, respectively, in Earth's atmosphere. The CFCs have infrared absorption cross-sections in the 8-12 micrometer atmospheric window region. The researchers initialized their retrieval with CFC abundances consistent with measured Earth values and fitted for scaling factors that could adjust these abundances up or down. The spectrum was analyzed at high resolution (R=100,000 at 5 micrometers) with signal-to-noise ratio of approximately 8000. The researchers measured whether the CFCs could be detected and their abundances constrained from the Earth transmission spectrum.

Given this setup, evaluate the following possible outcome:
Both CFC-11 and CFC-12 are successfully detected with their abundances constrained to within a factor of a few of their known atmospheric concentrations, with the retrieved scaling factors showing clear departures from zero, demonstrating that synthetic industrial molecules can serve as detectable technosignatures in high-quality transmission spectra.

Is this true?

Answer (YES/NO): YES